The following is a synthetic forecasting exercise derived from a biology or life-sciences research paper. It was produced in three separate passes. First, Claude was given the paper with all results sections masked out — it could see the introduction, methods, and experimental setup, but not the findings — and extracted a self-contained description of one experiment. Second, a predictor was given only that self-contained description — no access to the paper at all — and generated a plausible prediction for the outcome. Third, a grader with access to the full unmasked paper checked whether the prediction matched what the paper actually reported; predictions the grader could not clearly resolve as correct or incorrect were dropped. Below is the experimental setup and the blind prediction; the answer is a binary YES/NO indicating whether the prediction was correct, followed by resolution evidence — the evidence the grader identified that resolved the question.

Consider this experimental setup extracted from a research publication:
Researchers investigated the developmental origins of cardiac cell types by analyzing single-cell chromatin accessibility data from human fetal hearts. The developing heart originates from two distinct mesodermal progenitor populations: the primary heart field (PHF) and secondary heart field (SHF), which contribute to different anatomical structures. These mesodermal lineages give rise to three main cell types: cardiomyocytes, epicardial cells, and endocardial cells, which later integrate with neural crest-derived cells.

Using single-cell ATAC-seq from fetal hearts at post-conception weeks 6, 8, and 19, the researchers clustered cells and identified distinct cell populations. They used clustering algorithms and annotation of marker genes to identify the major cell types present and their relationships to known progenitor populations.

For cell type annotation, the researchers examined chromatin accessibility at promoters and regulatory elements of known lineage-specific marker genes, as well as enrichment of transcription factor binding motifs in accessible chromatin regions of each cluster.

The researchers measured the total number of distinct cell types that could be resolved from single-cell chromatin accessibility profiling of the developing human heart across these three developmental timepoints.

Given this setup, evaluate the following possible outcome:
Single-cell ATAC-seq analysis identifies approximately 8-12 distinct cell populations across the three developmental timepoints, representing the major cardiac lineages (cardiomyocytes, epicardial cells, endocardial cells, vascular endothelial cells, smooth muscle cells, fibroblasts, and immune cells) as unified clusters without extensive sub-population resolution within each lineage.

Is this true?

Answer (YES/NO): NO